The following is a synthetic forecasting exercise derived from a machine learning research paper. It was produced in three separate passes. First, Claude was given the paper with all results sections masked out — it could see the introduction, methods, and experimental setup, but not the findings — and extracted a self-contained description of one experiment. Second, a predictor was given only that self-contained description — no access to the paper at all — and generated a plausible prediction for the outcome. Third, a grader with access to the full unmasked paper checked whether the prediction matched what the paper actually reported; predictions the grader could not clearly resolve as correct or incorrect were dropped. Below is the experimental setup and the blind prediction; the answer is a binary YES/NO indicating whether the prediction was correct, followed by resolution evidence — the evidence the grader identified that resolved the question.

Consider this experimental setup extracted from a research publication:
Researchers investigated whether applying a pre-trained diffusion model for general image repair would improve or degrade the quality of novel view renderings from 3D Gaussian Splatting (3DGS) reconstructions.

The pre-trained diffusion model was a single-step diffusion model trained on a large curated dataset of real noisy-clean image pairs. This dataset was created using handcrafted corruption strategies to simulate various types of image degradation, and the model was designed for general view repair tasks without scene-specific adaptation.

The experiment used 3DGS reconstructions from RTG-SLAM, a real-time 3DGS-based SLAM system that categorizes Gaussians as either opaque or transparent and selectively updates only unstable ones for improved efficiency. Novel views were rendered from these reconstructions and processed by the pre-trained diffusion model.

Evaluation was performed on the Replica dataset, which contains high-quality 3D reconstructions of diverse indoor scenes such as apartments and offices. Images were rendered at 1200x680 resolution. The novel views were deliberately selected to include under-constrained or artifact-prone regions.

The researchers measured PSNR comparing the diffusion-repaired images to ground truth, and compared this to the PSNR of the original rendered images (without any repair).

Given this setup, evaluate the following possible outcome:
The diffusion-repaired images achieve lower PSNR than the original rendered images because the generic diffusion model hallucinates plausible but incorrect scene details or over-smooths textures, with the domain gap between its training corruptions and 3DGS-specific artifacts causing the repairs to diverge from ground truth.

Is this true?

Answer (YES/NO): YES